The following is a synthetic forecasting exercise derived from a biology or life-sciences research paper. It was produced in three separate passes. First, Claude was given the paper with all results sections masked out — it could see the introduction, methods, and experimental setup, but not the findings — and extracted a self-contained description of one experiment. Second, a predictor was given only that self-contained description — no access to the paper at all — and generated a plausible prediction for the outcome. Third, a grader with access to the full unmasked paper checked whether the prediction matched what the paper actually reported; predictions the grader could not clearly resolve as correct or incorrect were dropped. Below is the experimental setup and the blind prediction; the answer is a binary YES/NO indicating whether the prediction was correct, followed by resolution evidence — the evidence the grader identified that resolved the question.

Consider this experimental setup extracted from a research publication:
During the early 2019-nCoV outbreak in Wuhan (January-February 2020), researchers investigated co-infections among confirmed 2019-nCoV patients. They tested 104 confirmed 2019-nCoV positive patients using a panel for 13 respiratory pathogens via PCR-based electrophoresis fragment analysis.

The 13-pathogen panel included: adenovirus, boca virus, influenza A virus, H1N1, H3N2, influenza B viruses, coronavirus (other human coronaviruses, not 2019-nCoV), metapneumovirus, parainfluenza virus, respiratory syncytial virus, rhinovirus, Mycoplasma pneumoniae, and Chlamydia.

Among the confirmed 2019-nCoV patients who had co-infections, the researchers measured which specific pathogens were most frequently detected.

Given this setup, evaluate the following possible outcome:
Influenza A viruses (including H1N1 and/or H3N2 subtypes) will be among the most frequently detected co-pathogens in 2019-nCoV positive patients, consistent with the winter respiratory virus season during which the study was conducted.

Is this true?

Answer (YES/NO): YES